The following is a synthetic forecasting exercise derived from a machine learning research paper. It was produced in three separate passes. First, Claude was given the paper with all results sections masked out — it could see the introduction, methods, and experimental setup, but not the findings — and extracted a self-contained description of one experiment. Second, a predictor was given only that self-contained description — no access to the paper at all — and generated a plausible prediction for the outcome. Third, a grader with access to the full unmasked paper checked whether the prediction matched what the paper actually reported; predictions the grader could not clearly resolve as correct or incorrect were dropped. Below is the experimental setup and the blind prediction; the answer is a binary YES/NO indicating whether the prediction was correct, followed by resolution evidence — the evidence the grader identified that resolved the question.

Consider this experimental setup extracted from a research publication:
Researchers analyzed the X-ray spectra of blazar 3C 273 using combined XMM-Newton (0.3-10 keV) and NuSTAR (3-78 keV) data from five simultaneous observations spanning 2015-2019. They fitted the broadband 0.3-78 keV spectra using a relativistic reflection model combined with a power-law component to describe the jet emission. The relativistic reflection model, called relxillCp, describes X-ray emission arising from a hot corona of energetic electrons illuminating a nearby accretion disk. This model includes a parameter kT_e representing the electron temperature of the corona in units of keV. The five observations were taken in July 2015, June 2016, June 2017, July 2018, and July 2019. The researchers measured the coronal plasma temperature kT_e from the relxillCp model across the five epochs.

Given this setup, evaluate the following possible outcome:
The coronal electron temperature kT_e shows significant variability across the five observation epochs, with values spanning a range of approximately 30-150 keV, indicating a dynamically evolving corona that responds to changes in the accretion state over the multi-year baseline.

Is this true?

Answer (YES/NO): NO